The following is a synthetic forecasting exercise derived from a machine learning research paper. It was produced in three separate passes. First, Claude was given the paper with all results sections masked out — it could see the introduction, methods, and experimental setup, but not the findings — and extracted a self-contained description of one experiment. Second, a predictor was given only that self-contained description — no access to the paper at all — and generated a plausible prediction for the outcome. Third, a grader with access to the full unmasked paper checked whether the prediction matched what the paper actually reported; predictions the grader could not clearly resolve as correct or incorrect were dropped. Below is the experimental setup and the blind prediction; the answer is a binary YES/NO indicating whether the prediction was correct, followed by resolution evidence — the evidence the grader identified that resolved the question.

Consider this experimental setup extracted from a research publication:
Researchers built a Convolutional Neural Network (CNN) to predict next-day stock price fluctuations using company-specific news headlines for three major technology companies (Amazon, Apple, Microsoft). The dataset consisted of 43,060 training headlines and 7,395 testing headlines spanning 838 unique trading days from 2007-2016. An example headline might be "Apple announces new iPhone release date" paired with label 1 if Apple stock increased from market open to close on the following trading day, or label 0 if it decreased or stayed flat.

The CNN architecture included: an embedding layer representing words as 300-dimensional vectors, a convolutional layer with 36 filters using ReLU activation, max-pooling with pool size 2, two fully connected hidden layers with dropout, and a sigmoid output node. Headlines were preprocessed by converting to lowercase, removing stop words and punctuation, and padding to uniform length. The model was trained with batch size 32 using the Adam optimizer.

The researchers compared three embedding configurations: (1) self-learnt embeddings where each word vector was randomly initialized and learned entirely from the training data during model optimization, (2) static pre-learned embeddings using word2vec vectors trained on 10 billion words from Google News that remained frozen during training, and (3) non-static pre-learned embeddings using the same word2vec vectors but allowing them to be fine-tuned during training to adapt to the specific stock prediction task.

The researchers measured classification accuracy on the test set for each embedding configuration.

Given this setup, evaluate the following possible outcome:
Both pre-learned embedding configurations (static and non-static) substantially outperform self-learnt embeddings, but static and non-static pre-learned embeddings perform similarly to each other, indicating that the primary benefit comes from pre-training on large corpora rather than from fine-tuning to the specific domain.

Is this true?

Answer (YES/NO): NO